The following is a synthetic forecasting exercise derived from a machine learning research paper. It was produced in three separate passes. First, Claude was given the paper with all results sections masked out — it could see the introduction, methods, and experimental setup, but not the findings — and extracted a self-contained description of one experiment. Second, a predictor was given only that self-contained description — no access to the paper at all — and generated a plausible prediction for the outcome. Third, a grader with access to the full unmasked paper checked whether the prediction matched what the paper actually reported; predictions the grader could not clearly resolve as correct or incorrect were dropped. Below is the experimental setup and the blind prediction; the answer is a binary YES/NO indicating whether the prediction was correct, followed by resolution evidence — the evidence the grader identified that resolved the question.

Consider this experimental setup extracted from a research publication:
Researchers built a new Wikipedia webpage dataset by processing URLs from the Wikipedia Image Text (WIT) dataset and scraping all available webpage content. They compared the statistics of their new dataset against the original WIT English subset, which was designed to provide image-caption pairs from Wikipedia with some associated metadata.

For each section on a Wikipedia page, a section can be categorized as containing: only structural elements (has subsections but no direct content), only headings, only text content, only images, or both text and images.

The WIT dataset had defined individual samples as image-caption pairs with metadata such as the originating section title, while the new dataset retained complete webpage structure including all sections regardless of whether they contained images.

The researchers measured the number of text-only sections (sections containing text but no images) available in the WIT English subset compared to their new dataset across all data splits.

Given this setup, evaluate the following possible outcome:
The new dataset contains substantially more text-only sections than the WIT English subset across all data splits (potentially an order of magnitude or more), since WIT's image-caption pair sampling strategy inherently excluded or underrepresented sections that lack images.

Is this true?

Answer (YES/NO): YES